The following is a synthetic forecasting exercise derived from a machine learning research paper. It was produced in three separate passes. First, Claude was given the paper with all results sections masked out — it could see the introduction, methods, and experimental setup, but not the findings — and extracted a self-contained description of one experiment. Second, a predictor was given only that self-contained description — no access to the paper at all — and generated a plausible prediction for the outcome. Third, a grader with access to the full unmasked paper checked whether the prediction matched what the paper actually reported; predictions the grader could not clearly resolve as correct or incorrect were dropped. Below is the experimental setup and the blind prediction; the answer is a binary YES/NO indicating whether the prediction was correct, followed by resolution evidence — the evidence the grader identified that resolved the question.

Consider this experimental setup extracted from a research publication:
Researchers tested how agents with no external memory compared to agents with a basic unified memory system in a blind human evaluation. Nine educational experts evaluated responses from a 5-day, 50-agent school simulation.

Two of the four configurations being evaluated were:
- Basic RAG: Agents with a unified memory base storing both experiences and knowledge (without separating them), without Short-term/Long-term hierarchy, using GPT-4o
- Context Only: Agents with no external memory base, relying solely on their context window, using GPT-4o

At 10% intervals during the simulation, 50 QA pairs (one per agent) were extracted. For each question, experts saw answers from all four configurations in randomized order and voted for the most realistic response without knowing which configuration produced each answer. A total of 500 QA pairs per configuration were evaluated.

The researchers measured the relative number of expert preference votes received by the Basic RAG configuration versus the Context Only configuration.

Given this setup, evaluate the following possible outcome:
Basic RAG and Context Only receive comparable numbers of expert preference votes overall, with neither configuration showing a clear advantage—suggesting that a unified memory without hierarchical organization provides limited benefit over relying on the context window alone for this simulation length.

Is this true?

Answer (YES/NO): YES